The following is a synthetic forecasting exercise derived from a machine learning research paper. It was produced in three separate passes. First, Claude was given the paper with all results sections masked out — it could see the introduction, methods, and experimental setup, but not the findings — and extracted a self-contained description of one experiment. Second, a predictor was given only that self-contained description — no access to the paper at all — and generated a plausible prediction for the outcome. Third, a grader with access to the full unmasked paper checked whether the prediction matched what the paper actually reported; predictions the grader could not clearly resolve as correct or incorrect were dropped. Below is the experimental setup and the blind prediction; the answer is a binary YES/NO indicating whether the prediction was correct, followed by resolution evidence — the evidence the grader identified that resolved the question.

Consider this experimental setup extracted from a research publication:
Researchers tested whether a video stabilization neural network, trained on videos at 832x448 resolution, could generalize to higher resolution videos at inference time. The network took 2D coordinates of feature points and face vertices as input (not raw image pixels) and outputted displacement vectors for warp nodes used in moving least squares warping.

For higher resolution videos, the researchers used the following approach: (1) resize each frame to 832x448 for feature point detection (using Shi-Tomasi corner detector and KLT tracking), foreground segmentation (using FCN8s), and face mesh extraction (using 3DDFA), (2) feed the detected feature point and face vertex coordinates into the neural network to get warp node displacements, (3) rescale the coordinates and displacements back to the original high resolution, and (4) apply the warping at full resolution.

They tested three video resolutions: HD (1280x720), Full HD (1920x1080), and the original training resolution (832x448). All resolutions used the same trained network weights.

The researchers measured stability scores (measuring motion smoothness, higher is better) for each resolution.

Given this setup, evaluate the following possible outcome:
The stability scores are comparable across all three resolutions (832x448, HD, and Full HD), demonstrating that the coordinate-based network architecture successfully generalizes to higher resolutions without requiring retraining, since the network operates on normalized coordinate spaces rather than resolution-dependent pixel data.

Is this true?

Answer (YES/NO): YES